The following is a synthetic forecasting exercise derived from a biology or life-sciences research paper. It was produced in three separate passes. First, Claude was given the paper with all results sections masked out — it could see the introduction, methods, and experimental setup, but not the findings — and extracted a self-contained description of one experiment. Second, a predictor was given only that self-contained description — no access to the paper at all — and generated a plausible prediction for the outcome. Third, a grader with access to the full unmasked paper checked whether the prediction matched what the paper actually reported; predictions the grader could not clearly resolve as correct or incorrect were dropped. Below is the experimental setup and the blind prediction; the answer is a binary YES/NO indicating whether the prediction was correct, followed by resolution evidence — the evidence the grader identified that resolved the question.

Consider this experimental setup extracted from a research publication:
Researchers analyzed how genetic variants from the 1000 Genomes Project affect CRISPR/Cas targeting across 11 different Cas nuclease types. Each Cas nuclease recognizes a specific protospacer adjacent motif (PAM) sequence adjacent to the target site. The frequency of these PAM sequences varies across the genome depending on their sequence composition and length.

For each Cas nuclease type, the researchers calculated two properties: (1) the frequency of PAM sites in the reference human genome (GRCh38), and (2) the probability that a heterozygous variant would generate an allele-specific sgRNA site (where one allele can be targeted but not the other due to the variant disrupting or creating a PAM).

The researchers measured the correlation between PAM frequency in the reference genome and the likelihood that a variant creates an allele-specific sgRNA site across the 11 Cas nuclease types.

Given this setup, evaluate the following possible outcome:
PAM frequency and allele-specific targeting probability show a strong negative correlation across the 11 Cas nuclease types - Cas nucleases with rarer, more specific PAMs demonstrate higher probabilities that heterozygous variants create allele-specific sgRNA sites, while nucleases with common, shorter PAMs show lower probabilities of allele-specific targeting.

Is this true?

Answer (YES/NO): NO